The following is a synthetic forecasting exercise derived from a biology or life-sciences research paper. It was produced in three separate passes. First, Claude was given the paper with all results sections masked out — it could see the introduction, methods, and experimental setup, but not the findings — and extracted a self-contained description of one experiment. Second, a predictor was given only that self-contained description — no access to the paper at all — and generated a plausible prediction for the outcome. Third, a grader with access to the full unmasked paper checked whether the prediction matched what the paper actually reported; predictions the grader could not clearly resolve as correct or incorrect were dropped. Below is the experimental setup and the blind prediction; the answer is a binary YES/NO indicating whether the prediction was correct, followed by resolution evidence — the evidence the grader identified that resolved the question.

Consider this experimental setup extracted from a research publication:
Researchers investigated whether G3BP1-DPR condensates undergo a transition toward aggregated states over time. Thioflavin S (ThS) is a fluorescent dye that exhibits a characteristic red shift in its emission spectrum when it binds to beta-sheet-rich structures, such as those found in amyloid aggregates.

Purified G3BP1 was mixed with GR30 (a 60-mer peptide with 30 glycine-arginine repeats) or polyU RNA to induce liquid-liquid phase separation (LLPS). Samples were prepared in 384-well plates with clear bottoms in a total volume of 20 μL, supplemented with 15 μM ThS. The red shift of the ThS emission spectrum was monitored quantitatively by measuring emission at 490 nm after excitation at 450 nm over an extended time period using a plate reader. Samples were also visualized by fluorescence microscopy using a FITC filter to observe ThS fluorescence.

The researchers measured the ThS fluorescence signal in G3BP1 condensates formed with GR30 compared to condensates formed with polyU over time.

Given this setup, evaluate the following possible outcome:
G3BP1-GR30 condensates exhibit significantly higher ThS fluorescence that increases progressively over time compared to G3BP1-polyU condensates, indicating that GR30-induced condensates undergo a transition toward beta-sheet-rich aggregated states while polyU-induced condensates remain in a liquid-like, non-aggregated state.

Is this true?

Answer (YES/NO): YES